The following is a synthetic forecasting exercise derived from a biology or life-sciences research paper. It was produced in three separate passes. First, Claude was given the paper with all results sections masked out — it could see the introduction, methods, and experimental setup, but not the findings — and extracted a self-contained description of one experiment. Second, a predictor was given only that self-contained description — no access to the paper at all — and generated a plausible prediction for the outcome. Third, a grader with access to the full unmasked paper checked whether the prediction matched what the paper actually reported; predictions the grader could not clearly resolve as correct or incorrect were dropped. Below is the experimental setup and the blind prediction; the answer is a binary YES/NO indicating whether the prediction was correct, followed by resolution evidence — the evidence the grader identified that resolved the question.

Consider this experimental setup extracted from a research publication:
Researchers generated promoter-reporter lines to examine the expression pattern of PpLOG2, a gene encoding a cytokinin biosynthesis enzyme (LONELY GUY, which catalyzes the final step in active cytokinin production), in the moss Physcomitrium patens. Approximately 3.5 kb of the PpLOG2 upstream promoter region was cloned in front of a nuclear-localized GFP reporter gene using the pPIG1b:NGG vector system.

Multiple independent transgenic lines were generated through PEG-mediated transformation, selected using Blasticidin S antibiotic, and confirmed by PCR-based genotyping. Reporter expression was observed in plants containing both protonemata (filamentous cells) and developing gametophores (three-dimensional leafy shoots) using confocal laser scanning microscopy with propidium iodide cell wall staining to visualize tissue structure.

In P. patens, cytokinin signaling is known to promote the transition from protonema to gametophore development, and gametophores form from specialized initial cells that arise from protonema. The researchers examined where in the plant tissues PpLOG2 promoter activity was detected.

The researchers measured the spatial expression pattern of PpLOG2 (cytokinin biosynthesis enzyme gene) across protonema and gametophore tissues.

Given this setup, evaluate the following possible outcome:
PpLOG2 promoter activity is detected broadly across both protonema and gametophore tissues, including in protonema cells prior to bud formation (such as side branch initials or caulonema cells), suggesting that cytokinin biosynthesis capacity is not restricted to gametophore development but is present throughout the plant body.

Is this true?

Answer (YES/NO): NO